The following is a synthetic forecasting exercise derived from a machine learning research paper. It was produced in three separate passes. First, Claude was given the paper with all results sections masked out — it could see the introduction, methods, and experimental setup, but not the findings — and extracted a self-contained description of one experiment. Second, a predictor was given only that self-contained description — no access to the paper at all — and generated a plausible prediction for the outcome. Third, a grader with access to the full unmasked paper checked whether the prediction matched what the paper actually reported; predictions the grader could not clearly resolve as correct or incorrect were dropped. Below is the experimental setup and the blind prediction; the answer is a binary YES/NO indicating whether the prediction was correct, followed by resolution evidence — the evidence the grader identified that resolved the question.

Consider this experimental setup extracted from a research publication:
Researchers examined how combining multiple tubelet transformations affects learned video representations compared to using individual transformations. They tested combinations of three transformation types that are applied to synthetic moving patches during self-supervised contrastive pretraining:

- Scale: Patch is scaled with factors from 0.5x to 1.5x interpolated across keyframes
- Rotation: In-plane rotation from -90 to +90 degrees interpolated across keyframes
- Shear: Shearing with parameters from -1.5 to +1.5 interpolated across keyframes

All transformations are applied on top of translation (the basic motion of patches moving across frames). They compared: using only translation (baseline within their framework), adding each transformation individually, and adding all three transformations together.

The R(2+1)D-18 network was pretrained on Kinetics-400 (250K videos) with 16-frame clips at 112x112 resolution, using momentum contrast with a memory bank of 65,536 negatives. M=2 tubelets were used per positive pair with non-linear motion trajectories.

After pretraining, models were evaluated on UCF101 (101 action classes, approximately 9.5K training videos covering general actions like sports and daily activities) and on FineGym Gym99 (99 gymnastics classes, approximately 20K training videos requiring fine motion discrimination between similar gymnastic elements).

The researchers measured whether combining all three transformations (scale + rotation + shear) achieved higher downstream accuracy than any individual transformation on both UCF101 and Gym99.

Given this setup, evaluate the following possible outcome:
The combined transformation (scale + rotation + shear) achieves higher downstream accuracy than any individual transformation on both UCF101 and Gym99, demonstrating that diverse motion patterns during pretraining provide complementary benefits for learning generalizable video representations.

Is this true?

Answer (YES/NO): NO